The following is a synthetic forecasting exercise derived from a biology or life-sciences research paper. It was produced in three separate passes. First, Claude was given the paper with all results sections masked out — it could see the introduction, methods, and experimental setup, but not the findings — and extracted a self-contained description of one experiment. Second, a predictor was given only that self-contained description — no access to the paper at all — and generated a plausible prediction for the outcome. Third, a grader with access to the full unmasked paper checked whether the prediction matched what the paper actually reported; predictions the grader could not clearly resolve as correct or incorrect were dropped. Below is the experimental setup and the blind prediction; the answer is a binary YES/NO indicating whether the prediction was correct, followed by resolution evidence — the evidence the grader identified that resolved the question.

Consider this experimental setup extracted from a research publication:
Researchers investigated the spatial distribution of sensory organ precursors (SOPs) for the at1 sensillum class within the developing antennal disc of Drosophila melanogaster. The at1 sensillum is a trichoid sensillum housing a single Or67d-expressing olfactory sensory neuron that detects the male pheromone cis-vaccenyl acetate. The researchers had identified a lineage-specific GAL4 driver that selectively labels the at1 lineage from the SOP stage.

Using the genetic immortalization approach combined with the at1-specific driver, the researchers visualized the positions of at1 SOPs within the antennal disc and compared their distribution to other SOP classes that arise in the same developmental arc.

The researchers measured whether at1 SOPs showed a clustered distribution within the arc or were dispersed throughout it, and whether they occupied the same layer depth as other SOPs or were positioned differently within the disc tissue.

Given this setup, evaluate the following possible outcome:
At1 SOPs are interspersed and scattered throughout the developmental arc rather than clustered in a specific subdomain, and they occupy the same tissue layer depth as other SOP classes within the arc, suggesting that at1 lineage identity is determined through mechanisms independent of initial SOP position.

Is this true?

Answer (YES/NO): NO